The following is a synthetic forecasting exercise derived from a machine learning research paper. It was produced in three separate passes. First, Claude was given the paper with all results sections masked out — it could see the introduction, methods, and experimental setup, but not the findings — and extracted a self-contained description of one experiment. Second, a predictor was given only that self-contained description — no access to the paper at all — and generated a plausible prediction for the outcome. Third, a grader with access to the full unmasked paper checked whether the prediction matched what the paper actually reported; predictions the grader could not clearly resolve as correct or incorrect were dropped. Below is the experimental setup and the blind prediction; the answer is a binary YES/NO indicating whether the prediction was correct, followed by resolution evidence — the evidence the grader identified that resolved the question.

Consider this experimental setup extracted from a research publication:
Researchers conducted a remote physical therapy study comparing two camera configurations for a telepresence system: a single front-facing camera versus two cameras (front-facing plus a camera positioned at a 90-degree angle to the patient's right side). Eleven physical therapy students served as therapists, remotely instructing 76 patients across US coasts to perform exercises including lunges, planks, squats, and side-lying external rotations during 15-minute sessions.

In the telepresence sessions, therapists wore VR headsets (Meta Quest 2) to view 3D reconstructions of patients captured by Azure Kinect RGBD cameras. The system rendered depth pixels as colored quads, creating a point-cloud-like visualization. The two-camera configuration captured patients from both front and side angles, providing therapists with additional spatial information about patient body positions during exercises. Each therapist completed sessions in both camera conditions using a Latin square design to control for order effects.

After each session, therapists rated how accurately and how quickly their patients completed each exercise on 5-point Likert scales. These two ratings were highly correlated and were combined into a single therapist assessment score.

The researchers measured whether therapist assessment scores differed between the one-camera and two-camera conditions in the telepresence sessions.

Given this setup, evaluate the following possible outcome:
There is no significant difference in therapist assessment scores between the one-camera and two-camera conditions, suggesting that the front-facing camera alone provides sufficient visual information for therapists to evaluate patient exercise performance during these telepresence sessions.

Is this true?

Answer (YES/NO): YES